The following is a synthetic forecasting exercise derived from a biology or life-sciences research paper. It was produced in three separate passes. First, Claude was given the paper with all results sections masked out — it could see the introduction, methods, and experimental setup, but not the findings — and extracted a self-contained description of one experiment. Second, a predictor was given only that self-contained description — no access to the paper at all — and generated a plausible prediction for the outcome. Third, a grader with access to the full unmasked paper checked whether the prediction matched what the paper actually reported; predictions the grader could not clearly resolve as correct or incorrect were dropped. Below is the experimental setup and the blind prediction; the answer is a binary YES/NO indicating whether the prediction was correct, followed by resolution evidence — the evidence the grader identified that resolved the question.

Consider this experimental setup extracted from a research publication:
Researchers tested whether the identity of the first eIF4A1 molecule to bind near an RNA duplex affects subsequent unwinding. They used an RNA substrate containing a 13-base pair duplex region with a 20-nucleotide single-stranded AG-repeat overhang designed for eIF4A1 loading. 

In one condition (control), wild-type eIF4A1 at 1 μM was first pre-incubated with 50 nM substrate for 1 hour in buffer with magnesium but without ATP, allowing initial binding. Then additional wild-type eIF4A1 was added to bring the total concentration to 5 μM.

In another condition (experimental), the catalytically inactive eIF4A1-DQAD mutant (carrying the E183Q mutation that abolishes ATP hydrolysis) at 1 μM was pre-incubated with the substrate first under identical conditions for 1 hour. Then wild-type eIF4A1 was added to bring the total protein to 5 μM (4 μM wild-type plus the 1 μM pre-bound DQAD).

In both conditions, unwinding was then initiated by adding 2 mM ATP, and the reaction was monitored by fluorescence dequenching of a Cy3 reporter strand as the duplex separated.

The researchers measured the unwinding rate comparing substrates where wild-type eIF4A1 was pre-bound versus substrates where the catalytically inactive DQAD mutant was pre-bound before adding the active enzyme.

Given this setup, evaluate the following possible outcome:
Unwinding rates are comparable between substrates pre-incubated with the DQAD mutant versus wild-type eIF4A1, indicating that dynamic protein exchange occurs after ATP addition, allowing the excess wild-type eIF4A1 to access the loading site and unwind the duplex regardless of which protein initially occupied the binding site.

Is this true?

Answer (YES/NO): NO